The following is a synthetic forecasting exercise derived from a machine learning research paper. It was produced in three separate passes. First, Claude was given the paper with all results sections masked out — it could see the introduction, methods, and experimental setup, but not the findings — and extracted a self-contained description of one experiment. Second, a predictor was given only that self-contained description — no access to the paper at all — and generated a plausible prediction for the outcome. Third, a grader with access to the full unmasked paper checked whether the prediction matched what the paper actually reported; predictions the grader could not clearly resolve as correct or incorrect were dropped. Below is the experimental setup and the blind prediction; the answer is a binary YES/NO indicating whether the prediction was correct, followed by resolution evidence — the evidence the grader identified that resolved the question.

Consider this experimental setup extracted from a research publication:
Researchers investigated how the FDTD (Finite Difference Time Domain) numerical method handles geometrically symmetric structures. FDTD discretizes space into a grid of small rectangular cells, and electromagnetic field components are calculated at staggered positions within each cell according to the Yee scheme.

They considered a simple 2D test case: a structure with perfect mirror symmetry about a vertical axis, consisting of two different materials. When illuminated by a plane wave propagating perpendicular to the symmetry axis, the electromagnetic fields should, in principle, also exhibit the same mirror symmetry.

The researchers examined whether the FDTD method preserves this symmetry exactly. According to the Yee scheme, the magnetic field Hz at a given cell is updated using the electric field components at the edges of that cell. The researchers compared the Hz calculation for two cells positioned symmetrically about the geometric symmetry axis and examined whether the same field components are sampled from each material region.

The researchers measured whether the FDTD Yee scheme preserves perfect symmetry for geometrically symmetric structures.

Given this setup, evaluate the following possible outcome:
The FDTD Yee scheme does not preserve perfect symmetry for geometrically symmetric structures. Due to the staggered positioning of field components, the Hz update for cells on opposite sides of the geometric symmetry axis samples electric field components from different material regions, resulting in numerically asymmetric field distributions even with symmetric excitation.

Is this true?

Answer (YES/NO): YES